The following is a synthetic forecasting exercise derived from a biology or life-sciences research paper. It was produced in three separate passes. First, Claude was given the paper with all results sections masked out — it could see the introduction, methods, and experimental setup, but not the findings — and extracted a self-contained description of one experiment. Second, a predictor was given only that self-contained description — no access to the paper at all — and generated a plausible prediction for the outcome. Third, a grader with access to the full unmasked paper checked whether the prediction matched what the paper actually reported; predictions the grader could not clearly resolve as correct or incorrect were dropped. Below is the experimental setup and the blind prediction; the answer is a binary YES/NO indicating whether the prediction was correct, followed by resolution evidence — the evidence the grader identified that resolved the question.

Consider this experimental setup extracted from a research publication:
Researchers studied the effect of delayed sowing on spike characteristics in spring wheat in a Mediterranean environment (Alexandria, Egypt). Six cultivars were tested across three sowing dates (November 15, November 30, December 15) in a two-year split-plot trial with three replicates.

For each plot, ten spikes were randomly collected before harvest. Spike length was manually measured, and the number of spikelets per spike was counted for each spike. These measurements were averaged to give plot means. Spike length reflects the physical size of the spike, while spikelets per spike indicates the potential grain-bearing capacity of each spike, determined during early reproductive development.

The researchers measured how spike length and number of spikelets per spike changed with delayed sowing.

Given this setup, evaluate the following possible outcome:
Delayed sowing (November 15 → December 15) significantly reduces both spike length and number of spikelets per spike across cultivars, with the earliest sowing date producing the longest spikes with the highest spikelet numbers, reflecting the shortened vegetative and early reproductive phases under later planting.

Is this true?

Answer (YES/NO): NO